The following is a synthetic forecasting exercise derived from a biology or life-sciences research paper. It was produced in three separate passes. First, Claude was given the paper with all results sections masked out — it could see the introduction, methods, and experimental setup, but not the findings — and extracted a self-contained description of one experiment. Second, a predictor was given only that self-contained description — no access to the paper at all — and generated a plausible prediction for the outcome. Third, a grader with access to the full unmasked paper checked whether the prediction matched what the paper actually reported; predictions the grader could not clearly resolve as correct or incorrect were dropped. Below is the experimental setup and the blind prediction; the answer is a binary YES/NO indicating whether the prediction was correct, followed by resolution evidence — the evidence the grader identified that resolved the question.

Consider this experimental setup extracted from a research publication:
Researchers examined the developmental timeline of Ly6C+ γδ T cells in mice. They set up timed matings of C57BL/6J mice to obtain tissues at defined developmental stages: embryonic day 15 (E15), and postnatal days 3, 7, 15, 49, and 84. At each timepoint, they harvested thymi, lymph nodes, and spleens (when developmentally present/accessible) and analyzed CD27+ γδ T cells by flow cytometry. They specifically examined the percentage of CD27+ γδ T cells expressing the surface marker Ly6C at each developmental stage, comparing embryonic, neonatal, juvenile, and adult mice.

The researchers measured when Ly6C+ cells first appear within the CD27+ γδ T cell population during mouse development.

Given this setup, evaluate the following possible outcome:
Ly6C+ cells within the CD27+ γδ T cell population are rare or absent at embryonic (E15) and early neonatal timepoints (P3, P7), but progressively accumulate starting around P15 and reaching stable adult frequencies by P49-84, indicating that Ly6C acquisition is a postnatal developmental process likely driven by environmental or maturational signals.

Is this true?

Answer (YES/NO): YES